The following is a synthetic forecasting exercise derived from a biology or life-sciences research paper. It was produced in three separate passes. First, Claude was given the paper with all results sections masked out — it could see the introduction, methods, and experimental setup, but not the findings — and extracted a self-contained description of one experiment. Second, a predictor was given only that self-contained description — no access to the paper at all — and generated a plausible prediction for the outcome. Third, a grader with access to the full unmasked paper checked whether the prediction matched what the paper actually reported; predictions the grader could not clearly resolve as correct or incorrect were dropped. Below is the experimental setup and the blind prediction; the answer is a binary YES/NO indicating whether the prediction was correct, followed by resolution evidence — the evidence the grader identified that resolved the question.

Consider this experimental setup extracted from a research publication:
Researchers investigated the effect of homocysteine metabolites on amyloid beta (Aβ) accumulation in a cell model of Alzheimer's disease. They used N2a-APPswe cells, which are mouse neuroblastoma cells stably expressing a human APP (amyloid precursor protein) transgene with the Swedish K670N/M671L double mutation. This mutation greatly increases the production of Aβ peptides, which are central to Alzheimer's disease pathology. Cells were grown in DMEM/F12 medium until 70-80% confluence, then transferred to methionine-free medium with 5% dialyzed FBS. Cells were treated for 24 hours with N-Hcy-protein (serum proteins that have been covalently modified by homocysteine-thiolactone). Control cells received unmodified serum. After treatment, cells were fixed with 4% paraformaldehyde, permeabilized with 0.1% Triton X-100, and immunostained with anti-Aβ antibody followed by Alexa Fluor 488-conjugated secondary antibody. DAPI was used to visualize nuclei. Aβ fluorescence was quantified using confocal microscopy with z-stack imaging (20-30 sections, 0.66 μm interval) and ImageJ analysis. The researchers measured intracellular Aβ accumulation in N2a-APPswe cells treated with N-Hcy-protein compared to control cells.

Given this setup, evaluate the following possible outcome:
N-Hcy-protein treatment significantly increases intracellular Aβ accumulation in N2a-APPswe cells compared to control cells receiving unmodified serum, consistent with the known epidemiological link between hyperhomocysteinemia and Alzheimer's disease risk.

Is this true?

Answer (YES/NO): YES